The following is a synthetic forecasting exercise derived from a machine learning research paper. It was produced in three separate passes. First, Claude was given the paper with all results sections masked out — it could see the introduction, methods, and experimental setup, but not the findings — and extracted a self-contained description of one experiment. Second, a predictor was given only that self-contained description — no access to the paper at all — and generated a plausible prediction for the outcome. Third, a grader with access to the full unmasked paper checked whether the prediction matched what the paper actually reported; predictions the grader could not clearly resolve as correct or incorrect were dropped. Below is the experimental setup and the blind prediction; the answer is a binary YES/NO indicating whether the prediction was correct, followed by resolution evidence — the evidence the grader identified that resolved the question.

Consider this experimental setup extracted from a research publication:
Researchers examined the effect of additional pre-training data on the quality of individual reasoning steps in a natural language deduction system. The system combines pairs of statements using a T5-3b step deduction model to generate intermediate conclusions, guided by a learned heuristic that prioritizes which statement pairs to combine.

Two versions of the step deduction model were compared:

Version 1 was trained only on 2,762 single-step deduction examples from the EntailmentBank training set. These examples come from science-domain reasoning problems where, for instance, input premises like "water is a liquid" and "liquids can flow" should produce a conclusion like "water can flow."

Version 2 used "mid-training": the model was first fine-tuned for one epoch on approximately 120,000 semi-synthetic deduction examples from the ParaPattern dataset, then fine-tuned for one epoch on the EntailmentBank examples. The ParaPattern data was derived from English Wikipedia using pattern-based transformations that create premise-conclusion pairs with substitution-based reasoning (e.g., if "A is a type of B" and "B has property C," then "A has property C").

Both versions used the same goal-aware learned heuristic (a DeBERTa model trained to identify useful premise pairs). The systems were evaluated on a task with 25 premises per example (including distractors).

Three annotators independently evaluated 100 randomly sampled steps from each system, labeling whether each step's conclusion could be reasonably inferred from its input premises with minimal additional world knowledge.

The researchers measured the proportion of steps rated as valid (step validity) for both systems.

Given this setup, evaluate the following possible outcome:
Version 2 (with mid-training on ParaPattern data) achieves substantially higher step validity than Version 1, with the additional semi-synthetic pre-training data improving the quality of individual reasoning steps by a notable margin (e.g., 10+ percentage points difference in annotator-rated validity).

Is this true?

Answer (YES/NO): NO